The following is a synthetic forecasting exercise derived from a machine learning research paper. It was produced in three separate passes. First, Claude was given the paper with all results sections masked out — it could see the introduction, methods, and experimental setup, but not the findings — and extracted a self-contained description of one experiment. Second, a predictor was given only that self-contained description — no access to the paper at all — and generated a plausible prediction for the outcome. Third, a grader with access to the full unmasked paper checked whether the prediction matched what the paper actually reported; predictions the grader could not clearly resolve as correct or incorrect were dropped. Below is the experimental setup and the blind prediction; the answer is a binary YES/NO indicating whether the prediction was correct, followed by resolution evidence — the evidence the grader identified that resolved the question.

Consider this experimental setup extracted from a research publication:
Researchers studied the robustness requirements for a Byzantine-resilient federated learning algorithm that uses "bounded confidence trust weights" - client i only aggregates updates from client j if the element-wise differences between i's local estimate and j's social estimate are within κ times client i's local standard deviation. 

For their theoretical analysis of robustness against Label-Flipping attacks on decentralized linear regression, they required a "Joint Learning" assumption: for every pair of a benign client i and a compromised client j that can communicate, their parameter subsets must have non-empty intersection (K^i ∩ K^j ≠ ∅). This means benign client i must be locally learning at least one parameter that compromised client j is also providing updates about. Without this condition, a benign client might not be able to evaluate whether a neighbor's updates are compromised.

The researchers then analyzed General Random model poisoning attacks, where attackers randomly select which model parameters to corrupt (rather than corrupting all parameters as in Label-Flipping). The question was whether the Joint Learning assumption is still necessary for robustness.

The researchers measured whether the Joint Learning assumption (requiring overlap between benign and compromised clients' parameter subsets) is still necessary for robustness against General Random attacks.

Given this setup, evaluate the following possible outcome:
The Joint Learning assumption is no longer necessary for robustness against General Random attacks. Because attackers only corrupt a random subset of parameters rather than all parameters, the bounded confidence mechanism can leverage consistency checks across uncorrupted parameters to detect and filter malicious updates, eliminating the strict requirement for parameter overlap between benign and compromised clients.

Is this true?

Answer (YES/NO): NO